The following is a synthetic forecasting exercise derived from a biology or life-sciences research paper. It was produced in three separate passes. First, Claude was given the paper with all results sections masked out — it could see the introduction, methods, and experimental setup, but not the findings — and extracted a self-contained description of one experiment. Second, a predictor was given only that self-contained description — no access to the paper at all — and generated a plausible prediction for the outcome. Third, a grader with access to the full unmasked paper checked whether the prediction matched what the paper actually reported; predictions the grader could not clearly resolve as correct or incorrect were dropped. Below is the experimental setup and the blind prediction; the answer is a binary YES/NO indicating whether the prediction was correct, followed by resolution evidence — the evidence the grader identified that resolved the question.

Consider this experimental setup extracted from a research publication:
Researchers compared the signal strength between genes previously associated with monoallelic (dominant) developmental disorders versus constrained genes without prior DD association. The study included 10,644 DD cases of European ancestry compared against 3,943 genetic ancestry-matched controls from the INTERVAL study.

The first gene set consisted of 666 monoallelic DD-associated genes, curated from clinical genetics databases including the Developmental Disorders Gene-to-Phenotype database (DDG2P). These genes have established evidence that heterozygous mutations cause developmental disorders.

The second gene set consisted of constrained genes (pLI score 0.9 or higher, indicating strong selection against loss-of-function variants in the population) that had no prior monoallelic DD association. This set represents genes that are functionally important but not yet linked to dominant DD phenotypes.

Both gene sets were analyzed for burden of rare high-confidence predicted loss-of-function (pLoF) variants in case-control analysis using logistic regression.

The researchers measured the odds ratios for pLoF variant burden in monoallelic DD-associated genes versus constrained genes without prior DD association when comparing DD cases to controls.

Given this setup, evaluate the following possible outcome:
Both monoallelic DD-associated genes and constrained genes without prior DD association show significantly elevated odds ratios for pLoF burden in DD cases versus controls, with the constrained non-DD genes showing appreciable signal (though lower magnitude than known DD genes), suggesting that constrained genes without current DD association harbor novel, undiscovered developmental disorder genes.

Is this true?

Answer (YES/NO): YES